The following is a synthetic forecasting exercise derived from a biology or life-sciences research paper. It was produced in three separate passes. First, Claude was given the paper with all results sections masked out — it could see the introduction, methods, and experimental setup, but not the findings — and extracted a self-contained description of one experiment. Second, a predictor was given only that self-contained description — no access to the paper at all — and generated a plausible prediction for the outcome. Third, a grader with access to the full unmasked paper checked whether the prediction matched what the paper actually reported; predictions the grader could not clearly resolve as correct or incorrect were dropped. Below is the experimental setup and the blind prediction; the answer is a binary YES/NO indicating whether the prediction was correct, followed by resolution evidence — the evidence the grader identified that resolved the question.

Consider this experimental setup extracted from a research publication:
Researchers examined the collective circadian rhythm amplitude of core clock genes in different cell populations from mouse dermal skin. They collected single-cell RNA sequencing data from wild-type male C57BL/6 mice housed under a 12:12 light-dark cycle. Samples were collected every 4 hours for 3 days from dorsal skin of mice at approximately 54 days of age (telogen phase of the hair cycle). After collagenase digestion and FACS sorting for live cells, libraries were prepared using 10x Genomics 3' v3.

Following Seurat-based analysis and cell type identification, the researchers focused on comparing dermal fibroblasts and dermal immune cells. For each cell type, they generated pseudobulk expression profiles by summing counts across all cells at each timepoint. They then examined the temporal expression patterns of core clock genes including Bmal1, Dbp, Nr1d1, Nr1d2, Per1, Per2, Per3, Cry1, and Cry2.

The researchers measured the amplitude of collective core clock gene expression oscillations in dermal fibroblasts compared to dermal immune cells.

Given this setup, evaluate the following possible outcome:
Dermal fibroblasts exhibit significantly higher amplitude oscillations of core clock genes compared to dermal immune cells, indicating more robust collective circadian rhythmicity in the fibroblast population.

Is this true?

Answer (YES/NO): YES